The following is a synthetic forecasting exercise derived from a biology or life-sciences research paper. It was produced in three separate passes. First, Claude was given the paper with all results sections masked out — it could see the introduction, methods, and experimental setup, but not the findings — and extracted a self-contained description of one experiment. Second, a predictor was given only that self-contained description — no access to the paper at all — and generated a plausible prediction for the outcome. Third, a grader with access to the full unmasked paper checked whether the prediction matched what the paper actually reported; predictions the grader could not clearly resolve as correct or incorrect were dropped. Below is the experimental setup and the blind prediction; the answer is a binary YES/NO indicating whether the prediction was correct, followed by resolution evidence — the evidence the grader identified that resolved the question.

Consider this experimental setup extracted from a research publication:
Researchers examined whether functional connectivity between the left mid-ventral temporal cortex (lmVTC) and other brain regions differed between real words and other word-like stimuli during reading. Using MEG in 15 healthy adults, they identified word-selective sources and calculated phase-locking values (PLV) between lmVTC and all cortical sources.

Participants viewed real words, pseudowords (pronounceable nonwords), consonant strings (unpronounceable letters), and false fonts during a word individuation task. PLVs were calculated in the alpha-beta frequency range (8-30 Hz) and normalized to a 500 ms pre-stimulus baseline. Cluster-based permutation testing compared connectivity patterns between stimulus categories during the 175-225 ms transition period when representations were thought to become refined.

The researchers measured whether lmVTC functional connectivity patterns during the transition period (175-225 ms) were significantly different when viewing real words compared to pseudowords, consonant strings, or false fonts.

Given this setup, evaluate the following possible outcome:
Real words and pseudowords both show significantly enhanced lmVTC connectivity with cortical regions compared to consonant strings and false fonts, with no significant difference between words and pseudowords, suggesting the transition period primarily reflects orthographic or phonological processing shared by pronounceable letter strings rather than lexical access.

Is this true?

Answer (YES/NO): NO